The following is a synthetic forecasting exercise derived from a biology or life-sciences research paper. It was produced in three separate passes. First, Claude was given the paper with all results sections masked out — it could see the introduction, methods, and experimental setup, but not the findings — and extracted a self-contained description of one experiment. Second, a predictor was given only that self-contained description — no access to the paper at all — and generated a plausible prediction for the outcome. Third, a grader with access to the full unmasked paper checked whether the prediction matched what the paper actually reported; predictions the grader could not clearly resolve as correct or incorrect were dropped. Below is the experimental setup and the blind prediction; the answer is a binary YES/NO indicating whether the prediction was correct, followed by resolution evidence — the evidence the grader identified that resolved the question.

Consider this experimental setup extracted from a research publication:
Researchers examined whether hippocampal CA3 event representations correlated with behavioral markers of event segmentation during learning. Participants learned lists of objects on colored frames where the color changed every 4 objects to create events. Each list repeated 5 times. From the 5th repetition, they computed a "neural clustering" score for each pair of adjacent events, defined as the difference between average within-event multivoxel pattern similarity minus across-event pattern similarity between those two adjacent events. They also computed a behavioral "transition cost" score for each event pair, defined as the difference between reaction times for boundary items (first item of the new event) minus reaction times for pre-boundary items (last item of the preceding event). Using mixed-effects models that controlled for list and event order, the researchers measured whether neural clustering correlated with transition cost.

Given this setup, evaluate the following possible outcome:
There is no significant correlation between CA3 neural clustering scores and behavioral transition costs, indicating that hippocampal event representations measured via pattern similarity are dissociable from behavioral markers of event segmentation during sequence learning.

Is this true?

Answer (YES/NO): NO